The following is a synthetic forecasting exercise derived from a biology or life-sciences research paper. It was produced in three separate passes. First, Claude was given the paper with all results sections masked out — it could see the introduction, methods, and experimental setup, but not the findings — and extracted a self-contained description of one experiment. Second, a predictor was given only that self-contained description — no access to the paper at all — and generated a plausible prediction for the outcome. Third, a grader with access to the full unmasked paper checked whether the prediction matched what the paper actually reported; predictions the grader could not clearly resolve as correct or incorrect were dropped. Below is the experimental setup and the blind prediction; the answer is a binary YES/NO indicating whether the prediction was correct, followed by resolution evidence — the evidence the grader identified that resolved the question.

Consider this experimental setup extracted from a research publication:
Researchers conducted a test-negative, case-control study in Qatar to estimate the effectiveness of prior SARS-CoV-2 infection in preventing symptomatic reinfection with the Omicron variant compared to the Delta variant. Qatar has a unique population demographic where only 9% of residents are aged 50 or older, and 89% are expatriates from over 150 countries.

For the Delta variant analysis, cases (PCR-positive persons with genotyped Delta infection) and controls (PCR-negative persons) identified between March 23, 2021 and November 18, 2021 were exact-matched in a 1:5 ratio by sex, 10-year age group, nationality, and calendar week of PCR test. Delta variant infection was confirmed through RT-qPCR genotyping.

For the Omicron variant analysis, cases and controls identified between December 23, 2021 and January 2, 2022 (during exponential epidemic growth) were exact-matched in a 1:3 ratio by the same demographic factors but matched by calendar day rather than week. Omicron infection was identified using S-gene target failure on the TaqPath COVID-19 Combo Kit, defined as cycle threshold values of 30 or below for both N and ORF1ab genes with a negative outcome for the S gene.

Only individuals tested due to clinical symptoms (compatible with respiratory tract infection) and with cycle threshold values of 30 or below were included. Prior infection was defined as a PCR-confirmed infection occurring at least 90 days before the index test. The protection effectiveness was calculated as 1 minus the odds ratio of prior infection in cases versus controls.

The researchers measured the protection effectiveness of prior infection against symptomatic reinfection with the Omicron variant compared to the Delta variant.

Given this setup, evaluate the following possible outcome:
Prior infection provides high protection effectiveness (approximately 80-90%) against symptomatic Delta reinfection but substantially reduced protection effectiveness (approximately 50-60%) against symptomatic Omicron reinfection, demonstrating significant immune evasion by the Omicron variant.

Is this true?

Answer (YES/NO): YES